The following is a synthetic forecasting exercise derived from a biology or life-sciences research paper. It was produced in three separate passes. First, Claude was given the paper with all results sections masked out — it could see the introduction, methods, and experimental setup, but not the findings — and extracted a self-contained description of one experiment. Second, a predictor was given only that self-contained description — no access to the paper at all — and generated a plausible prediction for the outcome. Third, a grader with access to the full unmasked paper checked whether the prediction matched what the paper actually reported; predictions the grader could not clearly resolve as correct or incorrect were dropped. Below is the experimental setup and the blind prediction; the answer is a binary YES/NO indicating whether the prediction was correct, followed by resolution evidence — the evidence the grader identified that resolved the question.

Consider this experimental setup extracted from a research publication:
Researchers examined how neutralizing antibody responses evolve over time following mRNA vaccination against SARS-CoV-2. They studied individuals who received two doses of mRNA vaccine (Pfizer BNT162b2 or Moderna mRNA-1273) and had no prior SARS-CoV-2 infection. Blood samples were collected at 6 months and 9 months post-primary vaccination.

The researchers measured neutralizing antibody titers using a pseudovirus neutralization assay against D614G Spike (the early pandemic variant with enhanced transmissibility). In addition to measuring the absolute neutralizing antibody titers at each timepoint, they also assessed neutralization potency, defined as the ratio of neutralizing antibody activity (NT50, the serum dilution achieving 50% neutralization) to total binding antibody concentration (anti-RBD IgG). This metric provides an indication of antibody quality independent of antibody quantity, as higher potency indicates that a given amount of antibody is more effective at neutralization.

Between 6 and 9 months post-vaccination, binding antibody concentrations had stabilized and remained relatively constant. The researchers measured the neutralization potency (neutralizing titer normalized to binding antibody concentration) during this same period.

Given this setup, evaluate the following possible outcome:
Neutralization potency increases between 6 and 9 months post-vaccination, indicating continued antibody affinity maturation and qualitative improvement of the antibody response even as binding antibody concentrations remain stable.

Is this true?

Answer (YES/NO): YES